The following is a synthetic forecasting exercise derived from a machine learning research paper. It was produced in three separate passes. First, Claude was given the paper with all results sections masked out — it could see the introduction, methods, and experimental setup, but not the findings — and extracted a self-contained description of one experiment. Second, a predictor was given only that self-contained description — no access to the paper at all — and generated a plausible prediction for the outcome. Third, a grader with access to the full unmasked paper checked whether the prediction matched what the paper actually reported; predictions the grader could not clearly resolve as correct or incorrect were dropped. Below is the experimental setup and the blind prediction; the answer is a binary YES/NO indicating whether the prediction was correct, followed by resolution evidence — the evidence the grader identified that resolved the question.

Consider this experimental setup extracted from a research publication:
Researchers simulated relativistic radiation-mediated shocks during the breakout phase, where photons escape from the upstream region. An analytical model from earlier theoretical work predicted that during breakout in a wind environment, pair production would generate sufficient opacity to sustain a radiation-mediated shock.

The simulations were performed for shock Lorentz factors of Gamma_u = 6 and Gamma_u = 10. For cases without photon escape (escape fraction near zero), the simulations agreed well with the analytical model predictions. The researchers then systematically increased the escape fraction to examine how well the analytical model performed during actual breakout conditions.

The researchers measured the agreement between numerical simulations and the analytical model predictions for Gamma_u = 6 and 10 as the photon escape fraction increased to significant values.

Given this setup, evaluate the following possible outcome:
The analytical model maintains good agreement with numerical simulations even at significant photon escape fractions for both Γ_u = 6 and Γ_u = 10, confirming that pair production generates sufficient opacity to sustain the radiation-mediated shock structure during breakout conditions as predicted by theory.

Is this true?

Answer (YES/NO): NO